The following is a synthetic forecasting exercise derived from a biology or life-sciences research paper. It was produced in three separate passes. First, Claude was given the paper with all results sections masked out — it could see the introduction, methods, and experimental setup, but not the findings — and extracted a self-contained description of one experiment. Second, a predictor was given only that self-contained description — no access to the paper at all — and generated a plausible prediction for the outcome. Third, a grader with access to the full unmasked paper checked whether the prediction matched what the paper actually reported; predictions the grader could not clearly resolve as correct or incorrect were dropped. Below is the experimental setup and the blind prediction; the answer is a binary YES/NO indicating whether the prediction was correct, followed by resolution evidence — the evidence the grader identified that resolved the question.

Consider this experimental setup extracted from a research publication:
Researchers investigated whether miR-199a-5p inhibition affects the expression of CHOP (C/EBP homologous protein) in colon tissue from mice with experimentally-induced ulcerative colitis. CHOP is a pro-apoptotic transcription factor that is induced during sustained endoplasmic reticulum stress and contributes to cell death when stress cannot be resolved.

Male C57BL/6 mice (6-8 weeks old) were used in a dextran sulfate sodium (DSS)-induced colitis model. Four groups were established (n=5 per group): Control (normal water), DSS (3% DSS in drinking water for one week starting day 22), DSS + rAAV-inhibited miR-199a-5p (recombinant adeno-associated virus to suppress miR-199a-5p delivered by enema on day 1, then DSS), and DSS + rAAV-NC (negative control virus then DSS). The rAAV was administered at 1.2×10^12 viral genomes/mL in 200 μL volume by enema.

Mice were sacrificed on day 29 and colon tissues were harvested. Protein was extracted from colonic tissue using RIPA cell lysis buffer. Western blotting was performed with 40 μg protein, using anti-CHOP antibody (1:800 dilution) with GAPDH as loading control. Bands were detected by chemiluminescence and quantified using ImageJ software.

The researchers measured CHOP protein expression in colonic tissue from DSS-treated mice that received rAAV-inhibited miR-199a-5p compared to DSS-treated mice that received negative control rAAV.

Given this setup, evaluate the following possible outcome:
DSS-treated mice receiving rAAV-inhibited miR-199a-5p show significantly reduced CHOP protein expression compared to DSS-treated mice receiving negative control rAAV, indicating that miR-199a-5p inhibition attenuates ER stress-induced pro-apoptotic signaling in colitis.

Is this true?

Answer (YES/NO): YES